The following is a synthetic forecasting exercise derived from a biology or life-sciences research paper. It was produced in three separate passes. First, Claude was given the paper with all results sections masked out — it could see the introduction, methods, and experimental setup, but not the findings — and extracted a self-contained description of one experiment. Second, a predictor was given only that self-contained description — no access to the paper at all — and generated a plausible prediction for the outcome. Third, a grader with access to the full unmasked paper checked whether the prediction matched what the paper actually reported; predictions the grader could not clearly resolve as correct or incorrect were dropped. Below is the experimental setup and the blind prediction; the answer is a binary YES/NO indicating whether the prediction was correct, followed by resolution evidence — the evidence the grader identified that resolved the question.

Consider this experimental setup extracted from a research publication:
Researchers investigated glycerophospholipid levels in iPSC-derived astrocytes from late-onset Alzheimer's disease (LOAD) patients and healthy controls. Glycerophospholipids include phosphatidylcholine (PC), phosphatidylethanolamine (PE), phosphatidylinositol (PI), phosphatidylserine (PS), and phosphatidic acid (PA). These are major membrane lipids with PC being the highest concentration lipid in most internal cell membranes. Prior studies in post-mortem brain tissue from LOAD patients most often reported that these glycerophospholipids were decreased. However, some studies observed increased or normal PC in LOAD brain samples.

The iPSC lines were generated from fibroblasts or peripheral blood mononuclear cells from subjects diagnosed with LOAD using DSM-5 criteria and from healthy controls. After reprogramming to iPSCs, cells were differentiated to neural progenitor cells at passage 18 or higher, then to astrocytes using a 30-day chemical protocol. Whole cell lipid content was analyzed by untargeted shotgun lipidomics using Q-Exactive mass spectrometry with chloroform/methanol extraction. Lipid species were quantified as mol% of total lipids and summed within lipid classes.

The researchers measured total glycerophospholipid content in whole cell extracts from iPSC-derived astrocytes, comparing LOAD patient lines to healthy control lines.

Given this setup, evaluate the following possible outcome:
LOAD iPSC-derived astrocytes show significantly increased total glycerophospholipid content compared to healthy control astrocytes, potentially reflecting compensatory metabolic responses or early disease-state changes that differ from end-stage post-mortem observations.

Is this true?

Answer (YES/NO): NO